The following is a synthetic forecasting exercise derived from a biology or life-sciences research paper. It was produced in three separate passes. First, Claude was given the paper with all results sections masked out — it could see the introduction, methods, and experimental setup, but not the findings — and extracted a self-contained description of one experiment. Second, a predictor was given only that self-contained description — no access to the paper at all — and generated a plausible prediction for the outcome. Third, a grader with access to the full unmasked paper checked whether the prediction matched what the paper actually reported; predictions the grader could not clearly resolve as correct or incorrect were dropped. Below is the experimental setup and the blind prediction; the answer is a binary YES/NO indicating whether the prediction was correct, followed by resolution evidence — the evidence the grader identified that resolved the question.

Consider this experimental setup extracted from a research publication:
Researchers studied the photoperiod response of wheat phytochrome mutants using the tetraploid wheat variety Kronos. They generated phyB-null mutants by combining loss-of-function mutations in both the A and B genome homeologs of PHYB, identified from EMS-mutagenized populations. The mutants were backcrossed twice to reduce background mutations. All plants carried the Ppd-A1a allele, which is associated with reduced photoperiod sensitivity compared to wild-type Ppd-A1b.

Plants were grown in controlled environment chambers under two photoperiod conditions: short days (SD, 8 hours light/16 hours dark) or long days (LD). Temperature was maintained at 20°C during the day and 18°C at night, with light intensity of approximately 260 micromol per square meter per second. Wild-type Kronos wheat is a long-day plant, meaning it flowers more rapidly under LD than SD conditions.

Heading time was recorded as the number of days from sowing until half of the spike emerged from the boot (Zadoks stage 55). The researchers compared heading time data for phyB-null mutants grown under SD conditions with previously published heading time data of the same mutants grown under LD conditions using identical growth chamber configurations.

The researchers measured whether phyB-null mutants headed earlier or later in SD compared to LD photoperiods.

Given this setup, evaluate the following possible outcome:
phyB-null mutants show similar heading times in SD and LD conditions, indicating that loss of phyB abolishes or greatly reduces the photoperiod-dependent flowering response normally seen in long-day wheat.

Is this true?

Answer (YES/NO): NO